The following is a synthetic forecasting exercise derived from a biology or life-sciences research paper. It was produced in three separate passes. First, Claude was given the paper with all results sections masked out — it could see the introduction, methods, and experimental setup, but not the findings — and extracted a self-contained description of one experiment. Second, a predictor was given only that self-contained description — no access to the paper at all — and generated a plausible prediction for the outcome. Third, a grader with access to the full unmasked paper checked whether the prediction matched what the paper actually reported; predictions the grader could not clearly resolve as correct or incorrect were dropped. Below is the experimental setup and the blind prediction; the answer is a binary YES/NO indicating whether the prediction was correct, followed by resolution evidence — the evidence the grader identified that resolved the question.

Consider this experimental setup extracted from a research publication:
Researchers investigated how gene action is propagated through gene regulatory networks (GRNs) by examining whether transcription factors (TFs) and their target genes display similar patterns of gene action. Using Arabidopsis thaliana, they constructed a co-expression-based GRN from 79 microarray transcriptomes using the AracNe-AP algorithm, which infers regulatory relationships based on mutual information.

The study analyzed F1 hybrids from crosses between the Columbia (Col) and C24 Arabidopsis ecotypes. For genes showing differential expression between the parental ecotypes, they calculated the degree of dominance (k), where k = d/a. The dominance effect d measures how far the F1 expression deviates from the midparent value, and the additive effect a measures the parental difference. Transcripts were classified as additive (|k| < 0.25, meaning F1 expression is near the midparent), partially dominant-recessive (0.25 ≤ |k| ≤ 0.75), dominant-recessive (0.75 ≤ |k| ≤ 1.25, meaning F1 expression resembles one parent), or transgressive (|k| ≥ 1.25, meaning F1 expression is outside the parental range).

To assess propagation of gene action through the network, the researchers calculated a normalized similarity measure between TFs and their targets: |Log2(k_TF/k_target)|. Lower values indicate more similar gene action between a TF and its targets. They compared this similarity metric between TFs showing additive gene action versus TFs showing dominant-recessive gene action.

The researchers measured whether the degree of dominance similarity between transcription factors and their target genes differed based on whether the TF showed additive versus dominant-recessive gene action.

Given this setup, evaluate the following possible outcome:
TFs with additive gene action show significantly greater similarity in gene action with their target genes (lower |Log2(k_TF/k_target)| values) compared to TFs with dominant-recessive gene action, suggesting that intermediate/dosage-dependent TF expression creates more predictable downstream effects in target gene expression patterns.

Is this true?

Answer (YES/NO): NO